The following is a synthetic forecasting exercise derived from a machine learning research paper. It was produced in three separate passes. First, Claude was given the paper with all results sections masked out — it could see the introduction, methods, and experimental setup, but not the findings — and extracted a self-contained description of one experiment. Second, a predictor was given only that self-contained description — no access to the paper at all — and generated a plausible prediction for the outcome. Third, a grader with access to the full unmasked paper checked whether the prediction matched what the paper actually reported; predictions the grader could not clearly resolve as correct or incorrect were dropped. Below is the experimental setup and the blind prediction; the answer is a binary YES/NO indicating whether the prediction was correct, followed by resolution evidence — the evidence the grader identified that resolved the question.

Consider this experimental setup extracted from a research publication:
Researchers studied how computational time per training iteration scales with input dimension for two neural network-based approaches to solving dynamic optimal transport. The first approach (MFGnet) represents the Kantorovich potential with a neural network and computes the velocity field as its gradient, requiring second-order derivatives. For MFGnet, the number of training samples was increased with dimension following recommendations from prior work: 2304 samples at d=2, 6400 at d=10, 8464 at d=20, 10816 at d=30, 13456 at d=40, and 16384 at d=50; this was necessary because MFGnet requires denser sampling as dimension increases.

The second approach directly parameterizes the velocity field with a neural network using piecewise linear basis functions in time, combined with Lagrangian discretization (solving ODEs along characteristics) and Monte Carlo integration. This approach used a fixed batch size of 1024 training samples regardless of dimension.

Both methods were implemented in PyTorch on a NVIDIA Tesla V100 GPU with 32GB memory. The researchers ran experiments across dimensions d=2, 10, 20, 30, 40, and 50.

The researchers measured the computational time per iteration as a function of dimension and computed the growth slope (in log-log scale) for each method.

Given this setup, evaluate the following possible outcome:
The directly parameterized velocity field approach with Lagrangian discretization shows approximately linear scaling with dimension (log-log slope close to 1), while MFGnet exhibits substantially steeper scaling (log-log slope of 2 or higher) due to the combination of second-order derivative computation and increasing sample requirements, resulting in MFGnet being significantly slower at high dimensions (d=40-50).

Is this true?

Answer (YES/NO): NO